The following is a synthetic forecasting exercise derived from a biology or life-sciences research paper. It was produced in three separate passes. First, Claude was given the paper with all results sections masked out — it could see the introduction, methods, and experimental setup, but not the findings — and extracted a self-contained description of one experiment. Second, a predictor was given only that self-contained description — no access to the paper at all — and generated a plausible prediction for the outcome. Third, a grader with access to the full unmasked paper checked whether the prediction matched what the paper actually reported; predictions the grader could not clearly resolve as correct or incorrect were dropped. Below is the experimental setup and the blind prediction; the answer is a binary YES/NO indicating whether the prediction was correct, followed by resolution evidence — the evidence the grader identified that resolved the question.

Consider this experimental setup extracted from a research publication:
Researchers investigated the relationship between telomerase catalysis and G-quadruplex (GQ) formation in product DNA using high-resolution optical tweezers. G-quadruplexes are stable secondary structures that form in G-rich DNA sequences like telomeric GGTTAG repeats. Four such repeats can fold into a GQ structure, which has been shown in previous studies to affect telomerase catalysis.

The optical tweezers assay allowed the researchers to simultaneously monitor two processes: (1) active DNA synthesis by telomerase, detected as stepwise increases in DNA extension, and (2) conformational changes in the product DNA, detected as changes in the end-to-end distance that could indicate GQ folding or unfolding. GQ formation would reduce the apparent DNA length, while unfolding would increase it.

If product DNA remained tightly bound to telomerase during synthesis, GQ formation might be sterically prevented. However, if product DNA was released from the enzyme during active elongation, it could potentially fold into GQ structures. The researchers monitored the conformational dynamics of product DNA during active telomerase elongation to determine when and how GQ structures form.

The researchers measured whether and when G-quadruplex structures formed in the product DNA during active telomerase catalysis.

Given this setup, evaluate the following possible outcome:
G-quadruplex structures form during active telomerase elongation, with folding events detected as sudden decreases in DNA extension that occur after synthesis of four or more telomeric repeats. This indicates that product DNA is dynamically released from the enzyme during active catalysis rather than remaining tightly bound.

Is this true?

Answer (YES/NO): YES